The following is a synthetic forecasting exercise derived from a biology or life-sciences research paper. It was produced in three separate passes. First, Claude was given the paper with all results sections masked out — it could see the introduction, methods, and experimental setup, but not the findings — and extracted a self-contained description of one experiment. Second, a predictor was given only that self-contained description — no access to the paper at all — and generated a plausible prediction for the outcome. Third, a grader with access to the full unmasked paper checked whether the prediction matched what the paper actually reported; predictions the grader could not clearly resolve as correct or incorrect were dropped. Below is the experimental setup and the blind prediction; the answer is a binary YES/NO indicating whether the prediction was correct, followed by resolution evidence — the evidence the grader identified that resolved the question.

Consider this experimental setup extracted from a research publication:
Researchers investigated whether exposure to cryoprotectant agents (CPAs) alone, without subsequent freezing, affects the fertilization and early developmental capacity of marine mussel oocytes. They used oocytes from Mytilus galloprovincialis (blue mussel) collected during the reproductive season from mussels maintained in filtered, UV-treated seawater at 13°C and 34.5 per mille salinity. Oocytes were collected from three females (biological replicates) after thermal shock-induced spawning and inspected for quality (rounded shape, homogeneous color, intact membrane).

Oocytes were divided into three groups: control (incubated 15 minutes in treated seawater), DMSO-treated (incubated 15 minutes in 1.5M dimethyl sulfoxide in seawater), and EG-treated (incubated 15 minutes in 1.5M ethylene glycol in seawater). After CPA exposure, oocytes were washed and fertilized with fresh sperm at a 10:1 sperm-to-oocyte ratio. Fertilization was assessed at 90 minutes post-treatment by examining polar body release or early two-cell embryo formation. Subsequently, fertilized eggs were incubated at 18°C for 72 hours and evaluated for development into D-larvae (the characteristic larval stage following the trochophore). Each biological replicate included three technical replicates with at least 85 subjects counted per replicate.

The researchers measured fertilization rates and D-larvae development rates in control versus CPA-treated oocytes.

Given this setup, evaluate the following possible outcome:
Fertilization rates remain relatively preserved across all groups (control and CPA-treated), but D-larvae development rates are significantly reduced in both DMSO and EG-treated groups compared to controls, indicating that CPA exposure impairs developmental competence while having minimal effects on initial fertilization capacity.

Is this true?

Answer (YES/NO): YES